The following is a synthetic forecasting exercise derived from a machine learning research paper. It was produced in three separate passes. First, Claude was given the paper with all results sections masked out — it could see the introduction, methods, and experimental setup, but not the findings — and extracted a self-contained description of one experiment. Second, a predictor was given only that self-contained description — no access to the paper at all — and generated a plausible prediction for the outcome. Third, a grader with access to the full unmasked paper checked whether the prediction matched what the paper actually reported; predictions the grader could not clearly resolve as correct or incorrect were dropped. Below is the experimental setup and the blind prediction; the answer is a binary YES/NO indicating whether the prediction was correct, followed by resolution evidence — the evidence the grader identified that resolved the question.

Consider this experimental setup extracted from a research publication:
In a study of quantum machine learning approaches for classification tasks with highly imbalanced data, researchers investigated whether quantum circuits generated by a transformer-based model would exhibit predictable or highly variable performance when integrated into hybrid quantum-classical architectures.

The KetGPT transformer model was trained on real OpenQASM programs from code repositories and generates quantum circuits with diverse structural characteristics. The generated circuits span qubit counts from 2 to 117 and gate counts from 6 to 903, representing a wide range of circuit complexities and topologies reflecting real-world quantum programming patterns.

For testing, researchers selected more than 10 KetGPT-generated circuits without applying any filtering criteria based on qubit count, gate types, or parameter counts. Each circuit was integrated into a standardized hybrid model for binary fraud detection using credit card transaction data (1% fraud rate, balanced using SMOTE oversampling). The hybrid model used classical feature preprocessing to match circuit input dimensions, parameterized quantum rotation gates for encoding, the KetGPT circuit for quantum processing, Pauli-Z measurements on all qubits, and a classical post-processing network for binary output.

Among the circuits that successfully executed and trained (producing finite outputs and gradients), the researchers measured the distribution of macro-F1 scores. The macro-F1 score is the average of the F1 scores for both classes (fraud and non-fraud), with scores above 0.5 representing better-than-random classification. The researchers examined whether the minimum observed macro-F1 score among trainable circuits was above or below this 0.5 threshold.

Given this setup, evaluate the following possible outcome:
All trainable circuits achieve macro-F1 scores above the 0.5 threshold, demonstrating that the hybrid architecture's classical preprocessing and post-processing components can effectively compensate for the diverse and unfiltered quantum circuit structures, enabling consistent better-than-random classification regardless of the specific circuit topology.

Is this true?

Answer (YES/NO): NO